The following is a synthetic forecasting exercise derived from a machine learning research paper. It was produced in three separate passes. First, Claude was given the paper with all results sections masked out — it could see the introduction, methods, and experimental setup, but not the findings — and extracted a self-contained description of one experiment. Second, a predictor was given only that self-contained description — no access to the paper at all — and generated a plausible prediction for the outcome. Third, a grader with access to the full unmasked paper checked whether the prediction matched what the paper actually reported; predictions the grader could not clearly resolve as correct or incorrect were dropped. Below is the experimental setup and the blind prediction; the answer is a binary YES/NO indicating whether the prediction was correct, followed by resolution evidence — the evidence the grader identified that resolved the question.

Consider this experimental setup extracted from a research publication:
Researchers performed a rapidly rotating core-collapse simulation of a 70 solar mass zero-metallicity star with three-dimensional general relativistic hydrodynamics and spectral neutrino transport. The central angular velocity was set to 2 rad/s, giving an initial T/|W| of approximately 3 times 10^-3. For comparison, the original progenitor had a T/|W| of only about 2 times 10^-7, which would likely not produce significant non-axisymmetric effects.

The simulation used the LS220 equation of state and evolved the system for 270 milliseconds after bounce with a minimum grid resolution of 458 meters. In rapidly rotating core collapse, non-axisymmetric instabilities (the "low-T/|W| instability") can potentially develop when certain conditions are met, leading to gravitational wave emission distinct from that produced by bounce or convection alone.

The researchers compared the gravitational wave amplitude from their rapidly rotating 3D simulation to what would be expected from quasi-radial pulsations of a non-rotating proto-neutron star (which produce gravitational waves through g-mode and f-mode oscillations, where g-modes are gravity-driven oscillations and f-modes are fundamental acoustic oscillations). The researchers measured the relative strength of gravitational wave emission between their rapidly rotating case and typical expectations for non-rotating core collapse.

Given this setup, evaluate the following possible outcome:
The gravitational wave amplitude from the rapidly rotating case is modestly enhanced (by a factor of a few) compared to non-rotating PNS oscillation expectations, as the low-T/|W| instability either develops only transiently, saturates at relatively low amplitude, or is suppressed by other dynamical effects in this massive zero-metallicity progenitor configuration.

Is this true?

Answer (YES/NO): NO